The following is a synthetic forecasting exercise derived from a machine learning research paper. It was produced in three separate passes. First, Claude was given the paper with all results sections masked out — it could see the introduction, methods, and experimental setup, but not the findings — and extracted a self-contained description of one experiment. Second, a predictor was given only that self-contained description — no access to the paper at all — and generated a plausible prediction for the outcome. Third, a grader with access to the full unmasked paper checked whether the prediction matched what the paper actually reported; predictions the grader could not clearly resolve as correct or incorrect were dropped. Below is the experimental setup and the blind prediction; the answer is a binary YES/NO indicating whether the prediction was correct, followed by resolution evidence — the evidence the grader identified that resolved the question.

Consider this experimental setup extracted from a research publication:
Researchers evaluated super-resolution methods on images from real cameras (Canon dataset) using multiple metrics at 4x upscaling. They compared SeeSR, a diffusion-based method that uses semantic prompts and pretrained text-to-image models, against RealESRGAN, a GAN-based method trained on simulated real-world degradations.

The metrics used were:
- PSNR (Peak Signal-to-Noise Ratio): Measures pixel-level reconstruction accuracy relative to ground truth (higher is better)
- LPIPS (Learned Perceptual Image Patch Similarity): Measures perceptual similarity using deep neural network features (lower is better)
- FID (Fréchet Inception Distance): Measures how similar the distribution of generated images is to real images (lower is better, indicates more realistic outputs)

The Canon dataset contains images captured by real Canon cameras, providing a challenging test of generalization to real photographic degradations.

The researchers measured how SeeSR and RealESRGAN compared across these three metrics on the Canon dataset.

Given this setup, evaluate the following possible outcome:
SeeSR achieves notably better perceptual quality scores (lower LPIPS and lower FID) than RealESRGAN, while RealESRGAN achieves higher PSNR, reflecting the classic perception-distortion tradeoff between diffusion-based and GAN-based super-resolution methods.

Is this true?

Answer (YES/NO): NO